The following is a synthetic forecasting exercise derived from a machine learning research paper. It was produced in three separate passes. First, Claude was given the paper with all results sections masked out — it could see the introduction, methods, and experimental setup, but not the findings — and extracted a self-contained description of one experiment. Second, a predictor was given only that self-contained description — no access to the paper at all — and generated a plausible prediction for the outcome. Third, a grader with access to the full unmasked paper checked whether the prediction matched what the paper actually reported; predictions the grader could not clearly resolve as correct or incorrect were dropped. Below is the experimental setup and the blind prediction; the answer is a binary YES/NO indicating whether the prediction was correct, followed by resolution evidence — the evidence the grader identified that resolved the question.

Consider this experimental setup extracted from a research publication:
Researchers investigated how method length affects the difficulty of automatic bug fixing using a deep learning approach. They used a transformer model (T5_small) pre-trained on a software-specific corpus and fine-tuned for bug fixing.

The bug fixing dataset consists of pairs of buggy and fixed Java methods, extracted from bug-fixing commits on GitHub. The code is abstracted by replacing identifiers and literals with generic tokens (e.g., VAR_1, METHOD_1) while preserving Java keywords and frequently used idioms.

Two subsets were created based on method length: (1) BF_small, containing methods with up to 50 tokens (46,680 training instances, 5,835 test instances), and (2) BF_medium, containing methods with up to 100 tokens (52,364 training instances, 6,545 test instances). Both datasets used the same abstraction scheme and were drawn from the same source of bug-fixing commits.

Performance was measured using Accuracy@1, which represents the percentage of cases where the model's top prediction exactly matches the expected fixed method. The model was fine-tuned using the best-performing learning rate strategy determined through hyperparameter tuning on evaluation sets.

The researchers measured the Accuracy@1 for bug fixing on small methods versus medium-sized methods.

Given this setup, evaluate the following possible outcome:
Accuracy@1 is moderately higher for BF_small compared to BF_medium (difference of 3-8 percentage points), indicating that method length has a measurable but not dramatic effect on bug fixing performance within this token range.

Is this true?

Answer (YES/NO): YES